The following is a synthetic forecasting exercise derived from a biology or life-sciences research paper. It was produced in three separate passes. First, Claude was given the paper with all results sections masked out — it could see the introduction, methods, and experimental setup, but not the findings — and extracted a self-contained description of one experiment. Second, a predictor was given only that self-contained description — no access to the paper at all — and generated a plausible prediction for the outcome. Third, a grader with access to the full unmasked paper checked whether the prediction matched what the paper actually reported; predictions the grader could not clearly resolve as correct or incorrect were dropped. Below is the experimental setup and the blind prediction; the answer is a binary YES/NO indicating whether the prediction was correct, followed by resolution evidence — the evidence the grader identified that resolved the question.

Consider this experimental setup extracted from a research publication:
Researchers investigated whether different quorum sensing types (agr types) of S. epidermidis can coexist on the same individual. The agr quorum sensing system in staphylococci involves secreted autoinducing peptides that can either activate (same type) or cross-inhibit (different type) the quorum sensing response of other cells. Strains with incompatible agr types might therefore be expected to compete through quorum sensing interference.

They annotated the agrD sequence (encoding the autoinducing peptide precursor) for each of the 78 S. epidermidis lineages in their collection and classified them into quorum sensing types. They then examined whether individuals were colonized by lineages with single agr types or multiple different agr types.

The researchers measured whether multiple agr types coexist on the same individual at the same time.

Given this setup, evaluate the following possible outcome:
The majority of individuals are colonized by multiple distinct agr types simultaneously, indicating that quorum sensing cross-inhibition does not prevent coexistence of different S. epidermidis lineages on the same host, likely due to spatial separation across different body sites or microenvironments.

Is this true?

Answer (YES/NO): NO